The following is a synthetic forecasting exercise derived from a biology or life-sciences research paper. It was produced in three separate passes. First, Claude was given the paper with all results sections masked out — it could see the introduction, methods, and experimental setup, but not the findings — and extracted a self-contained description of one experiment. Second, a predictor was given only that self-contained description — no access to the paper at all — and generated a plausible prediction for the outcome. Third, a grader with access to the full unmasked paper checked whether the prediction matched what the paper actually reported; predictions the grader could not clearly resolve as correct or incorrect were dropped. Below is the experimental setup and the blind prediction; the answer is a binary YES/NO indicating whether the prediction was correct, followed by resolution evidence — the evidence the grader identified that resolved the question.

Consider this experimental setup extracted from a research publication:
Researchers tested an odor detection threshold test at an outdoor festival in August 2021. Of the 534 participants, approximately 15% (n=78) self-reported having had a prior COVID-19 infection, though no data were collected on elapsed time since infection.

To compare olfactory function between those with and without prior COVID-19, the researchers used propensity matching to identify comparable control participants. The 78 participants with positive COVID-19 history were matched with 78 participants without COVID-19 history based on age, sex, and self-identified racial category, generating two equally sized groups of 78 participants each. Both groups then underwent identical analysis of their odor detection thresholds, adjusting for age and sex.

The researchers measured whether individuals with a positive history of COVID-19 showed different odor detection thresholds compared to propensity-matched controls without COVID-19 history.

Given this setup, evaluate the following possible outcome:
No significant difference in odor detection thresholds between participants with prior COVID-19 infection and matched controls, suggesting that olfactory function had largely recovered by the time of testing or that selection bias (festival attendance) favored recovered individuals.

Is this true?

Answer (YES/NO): YES